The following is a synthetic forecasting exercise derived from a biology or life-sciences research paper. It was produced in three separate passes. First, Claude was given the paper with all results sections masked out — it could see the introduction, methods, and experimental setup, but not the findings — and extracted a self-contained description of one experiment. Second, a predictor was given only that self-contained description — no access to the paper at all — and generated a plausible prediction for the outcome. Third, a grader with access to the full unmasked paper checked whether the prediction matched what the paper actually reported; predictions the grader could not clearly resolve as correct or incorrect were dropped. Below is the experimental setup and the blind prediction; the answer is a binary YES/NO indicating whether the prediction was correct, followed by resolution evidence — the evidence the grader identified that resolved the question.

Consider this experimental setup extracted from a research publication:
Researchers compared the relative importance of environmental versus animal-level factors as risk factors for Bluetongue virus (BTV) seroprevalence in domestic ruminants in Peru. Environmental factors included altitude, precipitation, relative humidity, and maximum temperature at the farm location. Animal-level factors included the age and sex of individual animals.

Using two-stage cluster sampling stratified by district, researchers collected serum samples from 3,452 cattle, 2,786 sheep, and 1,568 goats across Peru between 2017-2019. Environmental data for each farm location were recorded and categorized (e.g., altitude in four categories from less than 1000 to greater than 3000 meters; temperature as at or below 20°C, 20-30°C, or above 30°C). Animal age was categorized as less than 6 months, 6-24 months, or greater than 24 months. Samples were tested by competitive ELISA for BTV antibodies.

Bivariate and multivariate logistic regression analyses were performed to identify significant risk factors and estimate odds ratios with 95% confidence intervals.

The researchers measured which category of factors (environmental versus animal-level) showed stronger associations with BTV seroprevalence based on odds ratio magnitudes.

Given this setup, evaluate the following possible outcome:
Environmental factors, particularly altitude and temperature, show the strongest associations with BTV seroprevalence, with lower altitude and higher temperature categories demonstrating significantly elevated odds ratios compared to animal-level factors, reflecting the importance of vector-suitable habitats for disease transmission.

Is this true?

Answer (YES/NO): NO